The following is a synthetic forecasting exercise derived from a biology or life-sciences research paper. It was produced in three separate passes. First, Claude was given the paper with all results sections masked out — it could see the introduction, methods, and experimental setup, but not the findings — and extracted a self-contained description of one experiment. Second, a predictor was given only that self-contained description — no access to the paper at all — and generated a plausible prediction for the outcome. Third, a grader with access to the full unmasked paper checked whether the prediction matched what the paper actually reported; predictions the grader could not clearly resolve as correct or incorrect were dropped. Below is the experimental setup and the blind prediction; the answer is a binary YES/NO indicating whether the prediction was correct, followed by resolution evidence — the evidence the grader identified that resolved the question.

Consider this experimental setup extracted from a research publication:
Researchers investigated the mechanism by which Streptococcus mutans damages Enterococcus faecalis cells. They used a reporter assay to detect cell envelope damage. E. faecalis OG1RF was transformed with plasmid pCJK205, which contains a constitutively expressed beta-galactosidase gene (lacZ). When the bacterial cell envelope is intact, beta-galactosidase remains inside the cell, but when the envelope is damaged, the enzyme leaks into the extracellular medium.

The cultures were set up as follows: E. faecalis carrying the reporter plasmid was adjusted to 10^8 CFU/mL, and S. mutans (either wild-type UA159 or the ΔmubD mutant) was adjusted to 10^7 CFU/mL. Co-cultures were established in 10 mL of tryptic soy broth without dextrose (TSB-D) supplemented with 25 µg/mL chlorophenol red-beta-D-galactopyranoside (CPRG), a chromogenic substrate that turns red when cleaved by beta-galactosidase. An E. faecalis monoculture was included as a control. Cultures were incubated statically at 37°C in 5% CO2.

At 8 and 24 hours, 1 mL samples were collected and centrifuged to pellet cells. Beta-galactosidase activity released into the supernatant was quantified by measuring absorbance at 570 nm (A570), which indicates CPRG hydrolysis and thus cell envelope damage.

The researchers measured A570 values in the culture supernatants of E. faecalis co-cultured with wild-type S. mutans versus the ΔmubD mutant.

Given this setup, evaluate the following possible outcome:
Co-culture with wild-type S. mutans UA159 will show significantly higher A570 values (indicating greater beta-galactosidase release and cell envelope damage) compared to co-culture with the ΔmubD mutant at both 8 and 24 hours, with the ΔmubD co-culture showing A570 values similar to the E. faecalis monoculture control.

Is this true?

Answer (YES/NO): YES